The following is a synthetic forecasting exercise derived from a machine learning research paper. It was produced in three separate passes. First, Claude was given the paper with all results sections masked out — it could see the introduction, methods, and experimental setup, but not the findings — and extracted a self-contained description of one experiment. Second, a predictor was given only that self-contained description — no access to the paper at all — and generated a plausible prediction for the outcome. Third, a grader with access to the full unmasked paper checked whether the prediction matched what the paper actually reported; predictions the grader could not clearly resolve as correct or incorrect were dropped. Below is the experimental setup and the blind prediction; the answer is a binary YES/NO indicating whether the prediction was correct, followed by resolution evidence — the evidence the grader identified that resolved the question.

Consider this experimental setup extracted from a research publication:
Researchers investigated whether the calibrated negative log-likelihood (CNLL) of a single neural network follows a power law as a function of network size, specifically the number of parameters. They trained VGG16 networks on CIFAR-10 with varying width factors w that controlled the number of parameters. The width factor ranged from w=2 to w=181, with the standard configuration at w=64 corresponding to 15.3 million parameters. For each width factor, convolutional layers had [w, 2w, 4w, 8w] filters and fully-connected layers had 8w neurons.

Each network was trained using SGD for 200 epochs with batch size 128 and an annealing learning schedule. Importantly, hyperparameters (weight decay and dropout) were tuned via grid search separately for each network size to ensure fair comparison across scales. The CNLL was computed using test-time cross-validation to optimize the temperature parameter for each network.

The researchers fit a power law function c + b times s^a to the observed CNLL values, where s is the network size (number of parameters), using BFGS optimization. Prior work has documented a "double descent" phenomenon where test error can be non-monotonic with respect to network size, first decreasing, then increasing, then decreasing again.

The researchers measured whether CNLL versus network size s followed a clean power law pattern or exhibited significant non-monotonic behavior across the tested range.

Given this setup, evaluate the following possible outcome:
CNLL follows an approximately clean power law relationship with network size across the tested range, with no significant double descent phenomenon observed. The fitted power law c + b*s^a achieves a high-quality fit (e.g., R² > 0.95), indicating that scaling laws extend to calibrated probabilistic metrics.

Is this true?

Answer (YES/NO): YES